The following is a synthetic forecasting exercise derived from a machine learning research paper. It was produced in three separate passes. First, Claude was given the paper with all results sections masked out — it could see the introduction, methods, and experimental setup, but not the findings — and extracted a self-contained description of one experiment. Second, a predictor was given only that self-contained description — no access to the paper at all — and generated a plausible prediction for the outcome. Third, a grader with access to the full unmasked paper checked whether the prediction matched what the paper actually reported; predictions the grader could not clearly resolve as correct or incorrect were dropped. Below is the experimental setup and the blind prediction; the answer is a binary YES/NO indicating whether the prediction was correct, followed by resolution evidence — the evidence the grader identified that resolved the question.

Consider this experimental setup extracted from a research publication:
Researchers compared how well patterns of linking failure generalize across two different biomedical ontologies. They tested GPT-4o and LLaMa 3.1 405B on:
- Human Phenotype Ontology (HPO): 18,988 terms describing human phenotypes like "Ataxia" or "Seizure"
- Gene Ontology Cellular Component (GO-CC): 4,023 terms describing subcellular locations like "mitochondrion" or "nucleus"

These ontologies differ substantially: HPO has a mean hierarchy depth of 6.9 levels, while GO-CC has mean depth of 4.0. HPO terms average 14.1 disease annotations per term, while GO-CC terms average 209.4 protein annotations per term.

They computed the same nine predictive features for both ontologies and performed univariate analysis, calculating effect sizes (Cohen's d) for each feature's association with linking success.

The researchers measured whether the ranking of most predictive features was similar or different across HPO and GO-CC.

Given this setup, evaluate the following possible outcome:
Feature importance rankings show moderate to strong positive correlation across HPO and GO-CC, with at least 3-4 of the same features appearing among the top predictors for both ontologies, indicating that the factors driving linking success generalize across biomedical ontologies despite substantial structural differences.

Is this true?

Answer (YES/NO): YES